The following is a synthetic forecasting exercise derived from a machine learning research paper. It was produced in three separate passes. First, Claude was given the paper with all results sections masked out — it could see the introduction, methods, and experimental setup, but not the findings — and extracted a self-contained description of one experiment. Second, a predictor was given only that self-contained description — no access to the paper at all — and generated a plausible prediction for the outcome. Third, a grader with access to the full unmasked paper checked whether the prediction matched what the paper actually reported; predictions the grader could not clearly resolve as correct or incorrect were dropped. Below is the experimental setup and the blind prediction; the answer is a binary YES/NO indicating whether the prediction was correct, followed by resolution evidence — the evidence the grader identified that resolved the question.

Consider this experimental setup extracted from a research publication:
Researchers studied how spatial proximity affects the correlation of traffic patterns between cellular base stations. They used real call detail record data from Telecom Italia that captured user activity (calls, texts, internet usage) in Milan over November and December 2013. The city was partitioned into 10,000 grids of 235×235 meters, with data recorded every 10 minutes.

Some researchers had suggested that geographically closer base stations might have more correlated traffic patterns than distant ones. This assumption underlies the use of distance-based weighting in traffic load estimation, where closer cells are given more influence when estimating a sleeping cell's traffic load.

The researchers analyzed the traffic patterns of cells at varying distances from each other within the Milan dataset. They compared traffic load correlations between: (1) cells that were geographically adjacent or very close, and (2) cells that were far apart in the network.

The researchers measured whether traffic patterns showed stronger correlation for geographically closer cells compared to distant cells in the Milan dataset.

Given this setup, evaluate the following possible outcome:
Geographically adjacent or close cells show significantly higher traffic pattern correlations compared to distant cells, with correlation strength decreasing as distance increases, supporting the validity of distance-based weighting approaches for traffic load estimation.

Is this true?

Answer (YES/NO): YES